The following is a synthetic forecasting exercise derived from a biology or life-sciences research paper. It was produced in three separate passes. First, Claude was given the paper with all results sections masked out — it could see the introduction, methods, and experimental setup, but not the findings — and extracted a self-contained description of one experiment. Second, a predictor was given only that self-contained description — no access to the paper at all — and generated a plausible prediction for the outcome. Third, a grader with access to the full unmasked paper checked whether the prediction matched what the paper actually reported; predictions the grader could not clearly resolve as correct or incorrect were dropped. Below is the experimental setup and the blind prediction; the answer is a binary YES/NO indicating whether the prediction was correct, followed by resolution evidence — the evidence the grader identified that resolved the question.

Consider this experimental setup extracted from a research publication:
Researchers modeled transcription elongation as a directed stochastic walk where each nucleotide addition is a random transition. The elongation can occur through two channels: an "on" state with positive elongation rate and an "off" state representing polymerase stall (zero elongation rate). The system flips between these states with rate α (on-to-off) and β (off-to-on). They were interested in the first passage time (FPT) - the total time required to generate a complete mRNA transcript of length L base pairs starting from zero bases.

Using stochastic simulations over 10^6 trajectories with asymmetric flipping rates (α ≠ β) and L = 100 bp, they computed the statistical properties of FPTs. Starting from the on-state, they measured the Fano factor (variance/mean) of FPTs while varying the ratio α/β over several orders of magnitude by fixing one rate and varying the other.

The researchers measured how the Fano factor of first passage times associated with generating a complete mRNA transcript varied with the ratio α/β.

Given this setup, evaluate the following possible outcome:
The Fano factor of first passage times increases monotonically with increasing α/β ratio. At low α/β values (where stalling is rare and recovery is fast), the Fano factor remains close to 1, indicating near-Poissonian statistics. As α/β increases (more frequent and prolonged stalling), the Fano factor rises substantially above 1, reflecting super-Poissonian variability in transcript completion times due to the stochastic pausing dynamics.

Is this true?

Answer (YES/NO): NO